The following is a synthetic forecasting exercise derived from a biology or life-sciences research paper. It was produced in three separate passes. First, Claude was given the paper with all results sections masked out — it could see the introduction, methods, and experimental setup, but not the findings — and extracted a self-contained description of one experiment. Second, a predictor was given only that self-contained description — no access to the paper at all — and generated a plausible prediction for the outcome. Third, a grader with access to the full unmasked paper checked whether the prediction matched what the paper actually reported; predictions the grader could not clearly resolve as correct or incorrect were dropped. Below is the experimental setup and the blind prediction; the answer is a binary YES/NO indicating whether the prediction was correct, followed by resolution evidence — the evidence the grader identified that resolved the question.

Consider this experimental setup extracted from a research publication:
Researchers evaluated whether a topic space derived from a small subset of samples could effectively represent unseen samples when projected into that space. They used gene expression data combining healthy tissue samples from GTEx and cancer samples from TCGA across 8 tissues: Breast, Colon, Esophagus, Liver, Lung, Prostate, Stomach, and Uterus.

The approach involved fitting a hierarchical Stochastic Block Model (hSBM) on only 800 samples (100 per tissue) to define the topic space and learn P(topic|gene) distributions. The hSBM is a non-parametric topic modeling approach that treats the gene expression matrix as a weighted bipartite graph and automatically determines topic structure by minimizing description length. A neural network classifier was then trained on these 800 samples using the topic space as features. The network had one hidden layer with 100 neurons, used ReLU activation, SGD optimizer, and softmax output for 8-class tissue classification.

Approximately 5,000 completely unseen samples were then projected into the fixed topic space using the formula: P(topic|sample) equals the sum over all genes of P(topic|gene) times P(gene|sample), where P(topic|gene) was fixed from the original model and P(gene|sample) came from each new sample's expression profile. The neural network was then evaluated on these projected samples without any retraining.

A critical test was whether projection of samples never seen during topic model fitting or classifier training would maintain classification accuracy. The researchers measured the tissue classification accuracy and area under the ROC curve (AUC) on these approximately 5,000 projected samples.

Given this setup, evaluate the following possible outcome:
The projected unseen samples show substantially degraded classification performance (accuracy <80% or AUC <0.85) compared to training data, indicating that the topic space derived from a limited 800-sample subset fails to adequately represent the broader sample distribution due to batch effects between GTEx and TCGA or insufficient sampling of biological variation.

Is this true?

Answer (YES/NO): NO